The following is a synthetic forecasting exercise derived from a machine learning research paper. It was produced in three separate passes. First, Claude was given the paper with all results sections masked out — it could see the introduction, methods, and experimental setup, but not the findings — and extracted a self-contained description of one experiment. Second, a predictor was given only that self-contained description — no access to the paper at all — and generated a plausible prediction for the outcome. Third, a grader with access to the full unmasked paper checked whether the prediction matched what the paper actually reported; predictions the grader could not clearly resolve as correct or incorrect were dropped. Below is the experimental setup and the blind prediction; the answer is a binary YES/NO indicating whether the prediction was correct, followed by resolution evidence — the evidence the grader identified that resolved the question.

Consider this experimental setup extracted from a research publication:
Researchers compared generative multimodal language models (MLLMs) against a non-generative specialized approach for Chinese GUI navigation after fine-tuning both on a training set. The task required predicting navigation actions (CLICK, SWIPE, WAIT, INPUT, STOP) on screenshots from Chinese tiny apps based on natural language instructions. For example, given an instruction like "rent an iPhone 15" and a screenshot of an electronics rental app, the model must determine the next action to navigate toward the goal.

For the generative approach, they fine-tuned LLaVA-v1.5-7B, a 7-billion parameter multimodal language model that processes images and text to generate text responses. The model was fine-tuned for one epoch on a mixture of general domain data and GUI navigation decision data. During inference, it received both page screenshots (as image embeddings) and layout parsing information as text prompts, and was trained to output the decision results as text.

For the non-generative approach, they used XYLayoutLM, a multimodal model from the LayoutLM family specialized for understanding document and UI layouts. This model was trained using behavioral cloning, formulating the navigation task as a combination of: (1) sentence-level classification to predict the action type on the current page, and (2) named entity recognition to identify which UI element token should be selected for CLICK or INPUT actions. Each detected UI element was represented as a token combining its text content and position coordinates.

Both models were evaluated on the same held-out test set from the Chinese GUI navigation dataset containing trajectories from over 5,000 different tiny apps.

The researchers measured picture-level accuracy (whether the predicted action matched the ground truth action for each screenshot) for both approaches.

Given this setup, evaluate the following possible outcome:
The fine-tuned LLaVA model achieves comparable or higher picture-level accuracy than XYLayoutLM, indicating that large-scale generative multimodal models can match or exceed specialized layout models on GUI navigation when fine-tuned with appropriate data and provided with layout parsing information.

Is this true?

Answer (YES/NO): NO